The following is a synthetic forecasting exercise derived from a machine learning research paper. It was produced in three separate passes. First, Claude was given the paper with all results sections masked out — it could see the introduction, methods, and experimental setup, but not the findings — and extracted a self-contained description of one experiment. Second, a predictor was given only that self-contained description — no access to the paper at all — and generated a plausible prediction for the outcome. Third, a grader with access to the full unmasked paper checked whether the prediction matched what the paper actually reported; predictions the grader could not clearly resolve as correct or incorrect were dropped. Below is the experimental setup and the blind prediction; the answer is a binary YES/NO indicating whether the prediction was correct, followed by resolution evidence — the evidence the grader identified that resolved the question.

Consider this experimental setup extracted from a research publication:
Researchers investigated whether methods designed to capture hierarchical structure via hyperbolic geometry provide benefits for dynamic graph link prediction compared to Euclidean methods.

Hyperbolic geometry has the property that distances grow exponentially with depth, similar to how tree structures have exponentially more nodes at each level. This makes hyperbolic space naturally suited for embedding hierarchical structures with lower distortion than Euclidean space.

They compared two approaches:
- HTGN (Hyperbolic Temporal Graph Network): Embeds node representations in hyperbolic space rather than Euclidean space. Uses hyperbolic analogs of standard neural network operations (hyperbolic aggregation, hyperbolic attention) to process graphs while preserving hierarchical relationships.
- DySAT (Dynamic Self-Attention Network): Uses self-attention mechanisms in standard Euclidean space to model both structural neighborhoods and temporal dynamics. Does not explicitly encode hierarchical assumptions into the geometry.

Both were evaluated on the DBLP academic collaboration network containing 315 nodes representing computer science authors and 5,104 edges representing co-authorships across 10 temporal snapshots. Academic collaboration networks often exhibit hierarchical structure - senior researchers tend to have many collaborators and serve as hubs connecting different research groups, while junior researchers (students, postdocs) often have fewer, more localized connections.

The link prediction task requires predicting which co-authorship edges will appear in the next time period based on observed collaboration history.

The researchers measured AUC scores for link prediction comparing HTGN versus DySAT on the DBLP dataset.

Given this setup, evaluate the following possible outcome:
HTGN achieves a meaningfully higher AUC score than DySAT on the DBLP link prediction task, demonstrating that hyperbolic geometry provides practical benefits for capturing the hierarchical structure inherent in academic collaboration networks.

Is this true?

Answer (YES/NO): YES